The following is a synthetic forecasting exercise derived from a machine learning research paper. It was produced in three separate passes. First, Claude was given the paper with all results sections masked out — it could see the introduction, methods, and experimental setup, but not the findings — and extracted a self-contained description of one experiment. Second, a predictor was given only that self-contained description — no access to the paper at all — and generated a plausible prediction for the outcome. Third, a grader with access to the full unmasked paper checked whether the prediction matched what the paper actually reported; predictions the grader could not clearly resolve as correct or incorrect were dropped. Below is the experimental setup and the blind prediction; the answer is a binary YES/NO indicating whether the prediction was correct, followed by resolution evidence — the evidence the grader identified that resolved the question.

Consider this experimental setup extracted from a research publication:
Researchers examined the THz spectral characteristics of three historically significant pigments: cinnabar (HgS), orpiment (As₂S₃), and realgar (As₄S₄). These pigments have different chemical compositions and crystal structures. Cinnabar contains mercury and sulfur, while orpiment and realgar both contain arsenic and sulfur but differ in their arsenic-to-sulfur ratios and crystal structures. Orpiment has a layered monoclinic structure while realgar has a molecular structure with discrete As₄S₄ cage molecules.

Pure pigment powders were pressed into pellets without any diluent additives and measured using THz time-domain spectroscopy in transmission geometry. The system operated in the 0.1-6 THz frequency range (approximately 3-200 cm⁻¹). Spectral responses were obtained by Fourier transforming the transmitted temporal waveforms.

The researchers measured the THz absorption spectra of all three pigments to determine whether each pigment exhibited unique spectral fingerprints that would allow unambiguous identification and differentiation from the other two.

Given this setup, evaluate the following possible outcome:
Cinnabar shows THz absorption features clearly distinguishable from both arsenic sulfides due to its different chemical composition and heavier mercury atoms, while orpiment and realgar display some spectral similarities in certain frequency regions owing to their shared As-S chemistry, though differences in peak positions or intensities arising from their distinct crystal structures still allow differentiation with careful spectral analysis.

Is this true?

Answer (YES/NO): NO